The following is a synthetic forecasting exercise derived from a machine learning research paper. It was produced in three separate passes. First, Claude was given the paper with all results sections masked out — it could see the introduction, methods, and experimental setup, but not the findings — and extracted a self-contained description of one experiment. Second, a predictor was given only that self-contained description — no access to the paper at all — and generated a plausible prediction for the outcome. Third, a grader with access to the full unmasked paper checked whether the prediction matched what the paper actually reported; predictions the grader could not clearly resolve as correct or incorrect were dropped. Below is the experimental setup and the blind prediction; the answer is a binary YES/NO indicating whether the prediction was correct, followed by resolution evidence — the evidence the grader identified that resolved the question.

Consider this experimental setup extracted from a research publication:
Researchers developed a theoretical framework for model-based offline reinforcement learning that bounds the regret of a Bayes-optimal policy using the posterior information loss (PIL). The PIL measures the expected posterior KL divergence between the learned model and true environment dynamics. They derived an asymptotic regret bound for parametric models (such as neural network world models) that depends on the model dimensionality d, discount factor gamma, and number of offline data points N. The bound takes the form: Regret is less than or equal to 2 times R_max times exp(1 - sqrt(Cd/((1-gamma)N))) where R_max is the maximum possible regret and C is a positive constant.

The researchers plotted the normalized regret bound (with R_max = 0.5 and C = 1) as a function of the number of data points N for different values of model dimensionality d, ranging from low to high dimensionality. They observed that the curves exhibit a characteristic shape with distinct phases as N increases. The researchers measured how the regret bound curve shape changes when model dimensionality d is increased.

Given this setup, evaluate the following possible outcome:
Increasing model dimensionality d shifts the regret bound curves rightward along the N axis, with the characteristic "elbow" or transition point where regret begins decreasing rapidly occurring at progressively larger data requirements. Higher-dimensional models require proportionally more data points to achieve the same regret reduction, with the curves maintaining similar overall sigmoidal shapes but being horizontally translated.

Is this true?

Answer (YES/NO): YES